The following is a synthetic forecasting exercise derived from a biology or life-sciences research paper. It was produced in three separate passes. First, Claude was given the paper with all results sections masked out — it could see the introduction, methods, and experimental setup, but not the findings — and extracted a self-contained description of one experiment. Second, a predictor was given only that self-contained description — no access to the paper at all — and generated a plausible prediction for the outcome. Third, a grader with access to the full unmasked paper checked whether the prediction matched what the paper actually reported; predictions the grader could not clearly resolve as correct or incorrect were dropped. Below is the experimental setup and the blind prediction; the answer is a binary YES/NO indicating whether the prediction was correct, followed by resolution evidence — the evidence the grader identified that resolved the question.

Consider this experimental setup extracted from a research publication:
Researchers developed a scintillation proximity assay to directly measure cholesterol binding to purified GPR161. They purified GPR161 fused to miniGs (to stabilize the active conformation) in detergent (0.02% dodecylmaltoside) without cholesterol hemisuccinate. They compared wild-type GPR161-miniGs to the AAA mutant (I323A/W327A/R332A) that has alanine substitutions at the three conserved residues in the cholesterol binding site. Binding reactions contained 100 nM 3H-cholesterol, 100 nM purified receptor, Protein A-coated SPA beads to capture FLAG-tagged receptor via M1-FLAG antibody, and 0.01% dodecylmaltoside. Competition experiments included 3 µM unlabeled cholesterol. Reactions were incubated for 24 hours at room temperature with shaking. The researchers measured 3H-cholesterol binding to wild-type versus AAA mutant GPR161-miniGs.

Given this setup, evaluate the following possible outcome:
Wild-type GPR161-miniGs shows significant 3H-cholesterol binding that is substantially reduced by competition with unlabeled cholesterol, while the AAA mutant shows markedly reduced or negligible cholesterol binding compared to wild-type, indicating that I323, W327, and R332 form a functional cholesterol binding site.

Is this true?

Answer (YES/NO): YES